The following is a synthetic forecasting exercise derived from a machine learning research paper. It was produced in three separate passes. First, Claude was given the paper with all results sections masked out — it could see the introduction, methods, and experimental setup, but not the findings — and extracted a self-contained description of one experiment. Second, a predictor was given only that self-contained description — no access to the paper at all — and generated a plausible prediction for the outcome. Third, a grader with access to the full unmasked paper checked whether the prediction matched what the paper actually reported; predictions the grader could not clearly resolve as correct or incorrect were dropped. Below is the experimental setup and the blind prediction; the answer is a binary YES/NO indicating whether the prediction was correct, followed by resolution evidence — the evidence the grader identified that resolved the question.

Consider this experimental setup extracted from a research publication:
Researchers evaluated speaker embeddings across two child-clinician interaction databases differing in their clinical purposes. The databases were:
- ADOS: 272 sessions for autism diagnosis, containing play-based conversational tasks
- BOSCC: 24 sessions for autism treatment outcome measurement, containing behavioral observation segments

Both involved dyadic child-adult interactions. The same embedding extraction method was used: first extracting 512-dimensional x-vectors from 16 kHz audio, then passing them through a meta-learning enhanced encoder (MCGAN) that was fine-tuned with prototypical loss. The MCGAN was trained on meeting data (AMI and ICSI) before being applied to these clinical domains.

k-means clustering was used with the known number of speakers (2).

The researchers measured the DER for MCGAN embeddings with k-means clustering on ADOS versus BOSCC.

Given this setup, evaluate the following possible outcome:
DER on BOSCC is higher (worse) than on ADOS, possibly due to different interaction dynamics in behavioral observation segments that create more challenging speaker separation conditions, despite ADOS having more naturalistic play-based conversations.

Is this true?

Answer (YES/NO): YES